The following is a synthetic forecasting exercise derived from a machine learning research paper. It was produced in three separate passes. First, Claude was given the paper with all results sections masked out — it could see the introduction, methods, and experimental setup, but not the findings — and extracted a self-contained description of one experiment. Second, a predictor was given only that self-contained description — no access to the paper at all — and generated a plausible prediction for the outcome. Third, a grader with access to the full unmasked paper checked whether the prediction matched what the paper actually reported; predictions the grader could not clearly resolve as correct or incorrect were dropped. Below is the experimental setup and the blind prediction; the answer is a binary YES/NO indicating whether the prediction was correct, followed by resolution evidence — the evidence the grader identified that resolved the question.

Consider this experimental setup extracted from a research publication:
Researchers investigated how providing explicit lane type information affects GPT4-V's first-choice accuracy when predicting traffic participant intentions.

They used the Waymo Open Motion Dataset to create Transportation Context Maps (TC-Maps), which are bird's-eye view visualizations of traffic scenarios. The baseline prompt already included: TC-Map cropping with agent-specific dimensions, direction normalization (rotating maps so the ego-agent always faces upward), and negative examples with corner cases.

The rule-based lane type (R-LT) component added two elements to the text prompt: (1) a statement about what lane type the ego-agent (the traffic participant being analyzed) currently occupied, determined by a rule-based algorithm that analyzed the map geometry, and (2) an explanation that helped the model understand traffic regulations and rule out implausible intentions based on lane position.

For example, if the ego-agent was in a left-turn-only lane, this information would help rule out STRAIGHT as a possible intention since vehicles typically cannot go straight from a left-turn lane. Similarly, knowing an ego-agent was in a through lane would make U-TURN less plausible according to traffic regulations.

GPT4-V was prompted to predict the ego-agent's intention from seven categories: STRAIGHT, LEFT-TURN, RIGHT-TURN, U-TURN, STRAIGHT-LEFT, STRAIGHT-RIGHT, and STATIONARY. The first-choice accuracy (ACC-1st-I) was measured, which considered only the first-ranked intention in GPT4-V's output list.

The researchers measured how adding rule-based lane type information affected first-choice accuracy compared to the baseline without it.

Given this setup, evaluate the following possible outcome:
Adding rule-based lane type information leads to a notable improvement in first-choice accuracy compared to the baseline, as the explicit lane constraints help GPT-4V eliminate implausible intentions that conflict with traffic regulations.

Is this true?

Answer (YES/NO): YES